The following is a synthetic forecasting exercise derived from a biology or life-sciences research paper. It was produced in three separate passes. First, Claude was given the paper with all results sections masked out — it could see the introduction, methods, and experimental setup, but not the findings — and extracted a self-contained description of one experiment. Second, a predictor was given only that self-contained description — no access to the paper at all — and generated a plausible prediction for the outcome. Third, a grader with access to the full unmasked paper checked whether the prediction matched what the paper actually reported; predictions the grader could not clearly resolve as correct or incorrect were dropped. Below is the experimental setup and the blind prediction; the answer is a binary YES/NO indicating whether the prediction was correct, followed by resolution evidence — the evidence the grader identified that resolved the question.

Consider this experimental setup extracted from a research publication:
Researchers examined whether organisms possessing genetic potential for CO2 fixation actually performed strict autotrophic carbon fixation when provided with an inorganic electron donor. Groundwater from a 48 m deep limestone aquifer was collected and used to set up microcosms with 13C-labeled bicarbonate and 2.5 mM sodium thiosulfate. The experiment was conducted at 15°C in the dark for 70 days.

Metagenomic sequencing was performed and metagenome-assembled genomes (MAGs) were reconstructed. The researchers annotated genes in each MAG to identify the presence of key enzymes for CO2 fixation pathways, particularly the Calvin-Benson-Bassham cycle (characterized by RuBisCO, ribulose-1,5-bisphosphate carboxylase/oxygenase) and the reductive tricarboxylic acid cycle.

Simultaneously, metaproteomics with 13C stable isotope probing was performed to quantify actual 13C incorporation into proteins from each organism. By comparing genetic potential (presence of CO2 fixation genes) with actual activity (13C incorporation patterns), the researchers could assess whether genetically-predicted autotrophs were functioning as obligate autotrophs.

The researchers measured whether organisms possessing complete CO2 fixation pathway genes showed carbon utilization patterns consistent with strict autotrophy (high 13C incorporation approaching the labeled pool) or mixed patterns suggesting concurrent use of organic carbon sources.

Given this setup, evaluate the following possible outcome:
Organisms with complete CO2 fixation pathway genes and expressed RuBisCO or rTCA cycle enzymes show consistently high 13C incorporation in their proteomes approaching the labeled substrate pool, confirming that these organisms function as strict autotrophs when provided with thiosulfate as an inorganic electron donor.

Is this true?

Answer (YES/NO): NO